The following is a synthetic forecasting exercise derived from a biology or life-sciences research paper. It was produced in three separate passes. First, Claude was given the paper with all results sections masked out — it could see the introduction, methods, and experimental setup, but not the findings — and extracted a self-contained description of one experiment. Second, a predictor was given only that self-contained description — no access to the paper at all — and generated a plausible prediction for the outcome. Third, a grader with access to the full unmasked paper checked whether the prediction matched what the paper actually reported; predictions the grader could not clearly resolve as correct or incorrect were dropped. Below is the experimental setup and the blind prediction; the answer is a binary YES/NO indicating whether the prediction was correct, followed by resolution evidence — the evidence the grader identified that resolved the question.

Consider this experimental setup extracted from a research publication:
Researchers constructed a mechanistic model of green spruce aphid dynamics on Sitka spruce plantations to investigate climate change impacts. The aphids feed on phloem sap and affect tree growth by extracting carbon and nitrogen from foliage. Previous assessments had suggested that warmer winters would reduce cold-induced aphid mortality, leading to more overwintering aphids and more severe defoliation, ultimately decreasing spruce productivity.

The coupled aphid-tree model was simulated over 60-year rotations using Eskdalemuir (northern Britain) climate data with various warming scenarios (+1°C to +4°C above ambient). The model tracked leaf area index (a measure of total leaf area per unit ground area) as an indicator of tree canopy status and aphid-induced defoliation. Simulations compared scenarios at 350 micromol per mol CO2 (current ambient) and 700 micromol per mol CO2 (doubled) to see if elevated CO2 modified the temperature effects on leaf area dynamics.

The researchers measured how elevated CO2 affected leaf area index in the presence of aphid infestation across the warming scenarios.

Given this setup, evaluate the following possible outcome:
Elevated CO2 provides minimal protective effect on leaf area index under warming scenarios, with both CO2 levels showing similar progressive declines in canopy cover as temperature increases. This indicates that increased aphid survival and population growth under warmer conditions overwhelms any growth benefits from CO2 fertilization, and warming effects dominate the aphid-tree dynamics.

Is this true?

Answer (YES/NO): NO